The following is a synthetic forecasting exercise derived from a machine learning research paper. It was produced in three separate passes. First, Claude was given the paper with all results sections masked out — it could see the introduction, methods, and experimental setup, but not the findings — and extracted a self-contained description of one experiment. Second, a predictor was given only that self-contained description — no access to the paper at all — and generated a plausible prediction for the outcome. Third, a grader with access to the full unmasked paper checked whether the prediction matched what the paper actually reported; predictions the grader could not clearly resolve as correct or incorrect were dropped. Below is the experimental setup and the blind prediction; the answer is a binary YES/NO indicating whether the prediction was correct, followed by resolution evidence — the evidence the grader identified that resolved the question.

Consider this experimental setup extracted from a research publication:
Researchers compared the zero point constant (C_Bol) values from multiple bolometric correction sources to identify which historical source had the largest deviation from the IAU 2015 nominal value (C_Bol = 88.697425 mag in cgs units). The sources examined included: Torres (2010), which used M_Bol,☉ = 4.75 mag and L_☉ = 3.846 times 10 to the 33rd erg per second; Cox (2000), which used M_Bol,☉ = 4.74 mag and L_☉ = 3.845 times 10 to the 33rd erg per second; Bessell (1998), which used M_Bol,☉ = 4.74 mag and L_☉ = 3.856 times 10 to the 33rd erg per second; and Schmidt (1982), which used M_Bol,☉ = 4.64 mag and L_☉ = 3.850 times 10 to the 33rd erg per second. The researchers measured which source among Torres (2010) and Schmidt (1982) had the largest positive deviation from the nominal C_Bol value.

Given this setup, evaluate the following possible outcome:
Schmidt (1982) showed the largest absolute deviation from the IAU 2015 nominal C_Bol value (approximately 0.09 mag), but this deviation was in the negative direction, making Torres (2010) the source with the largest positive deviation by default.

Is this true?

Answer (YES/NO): YES